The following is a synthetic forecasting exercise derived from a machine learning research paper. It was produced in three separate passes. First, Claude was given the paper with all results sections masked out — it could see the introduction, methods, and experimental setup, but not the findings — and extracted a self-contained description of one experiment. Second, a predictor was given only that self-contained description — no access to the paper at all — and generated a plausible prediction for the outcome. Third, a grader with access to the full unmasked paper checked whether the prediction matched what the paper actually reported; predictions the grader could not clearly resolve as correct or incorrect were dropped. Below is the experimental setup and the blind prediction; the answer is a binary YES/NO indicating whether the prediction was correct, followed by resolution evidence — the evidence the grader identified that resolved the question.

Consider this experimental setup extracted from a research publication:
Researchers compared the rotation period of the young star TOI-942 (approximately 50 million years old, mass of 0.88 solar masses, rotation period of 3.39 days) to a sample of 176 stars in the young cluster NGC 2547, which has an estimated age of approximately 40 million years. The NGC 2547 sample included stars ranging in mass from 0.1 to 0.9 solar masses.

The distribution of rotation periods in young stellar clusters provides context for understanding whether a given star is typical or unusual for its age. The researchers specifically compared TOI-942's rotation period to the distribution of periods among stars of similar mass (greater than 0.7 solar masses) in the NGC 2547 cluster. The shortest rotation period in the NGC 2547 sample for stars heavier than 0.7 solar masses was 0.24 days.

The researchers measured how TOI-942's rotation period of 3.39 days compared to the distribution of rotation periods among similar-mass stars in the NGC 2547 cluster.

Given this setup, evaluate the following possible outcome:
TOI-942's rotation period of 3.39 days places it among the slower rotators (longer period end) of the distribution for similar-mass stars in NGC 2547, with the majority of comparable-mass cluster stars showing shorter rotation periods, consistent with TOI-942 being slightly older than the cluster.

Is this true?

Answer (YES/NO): NO